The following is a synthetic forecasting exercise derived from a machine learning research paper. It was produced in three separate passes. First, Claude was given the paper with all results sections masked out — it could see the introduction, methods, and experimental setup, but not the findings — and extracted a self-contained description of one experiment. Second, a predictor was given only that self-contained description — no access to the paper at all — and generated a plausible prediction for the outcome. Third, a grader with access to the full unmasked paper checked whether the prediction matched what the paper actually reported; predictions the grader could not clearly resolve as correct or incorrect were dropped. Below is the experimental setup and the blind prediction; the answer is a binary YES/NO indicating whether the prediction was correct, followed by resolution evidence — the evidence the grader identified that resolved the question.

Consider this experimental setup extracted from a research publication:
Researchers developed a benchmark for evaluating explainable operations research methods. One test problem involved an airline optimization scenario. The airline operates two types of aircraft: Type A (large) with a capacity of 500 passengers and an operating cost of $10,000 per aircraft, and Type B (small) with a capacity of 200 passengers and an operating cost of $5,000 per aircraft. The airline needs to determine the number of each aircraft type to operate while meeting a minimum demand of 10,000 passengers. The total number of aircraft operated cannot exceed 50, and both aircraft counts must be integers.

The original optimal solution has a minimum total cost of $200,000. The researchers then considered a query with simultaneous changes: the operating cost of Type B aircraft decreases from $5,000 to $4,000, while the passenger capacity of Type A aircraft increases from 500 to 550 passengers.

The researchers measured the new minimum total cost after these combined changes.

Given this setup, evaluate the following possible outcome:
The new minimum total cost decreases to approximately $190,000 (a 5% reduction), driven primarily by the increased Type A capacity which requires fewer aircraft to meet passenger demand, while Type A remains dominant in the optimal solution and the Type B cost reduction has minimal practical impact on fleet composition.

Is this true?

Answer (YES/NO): NO